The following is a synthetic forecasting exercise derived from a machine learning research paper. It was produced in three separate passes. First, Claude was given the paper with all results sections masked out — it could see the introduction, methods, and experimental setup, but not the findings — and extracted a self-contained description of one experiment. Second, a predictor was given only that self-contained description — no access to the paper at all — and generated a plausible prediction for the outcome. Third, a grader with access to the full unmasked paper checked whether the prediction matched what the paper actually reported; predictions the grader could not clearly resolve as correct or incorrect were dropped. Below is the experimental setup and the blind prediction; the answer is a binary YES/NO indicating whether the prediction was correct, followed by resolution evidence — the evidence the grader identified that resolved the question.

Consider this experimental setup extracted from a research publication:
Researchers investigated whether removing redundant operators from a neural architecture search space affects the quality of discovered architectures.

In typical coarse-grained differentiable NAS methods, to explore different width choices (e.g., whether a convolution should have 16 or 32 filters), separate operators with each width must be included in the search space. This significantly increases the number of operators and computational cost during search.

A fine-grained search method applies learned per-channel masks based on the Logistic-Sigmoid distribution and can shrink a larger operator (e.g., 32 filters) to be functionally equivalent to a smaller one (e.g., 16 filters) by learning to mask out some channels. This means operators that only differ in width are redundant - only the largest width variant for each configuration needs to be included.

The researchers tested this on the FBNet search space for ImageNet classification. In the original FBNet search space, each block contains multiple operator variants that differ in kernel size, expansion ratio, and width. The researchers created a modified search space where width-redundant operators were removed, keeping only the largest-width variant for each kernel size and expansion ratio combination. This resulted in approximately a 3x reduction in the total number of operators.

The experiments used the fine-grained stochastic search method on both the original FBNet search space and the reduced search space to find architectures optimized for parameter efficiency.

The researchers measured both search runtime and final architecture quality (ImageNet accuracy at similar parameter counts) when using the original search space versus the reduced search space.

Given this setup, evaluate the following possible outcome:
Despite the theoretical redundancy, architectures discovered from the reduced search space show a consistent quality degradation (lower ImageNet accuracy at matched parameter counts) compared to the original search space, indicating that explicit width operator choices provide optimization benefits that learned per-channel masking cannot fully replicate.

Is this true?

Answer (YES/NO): NO